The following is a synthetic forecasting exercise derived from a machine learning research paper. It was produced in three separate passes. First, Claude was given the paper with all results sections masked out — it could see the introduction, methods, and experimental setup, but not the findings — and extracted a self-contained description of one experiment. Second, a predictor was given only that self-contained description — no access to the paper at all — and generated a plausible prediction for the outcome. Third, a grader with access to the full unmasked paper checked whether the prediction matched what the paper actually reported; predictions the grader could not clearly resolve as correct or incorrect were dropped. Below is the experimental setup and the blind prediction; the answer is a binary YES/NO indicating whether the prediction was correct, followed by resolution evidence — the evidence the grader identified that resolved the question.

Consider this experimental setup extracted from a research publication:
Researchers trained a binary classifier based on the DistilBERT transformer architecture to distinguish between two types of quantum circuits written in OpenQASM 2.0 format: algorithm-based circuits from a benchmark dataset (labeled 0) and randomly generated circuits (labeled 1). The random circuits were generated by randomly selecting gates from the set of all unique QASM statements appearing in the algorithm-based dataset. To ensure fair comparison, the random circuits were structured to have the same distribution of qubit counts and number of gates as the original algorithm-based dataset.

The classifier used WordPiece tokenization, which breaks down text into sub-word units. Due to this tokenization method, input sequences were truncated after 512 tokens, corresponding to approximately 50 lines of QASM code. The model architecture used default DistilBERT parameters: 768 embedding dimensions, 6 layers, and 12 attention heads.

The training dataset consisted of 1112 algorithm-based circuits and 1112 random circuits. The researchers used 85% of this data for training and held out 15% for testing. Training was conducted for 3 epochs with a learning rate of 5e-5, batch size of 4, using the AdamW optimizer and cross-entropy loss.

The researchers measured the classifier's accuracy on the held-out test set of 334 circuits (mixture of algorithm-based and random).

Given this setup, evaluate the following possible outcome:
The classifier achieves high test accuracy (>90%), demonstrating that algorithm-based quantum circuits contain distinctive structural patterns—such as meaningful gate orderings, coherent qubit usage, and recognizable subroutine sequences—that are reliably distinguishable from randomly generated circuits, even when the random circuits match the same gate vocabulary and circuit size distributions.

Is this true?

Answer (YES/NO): YES